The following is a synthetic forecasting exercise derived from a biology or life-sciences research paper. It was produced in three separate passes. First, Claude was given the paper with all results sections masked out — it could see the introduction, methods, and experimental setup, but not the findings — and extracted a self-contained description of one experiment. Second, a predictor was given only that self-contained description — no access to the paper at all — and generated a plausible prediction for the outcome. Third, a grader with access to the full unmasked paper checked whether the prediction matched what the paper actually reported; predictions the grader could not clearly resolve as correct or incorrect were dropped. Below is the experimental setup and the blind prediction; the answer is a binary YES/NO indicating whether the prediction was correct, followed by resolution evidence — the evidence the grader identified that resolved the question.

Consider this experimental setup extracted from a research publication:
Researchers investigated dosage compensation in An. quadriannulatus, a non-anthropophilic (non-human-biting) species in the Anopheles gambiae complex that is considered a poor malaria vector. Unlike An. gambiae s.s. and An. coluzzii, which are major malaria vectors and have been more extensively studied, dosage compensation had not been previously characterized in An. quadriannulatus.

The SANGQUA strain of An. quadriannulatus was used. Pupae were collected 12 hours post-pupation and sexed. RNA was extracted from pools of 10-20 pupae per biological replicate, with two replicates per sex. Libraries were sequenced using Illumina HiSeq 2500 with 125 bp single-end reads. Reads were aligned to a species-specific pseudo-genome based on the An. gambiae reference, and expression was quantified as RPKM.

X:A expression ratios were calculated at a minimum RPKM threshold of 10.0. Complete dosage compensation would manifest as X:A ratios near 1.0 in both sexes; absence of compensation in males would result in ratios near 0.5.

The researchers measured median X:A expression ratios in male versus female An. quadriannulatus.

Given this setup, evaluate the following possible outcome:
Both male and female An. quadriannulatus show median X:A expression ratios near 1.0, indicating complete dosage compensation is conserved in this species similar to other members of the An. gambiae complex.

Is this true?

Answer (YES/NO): YES